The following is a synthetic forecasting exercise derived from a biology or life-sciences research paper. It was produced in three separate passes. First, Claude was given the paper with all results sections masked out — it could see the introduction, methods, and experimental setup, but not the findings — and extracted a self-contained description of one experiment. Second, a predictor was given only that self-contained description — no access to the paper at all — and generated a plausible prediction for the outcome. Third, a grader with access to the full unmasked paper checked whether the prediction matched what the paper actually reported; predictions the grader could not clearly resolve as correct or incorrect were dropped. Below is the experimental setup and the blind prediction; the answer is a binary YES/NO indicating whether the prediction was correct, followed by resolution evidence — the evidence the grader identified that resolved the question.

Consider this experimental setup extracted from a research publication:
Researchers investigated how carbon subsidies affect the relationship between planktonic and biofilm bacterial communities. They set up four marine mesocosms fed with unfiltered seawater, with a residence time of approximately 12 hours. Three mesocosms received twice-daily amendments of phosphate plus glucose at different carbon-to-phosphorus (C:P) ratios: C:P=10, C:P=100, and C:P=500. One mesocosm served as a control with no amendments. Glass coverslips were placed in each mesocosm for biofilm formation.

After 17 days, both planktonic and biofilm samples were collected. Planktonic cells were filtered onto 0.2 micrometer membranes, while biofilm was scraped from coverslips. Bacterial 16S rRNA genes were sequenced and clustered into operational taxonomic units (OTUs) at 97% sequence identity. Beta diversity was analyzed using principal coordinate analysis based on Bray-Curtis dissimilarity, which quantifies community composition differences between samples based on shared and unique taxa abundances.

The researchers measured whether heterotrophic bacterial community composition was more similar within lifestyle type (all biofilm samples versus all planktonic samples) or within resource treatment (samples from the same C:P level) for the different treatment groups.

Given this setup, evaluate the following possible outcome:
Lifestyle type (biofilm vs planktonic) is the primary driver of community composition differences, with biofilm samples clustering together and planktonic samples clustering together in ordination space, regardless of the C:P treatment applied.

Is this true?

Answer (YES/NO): NO